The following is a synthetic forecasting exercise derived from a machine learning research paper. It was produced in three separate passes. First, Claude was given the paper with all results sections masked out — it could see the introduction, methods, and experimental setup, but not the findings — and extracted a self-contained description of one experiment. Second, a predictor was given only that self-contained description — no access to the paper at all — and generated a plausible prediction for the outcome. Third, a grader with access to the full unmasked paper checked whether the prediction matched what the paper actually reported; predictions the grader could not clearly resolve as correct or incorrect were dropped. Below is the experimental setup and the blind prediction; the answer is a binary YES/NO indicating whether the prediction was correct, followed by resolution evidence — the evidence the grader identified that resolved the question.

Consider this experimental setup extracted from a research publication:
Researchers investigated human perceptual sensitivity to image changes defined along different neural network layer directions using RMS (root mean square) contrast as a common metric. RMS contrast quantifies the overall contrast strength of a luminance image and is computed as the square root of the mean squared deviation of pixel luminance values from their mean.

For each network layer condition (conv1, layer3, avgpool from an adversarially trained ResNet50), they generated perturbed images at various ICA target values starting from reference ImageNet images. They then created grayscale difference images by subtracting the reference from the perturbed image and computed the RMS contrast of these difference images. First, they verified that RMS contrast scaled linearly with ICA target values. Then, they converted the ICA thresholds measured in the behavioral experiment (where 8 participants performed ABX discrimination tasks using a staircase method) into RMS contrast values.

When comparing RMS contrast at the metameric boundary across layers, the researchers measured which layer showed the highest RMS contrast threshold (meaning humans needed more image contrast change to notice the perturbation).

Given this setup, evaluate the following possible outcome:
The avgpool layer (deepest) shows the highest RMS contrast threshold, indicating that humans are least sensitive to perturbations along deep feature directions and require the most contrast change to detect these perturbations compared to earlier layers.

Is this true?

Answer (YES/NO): NO